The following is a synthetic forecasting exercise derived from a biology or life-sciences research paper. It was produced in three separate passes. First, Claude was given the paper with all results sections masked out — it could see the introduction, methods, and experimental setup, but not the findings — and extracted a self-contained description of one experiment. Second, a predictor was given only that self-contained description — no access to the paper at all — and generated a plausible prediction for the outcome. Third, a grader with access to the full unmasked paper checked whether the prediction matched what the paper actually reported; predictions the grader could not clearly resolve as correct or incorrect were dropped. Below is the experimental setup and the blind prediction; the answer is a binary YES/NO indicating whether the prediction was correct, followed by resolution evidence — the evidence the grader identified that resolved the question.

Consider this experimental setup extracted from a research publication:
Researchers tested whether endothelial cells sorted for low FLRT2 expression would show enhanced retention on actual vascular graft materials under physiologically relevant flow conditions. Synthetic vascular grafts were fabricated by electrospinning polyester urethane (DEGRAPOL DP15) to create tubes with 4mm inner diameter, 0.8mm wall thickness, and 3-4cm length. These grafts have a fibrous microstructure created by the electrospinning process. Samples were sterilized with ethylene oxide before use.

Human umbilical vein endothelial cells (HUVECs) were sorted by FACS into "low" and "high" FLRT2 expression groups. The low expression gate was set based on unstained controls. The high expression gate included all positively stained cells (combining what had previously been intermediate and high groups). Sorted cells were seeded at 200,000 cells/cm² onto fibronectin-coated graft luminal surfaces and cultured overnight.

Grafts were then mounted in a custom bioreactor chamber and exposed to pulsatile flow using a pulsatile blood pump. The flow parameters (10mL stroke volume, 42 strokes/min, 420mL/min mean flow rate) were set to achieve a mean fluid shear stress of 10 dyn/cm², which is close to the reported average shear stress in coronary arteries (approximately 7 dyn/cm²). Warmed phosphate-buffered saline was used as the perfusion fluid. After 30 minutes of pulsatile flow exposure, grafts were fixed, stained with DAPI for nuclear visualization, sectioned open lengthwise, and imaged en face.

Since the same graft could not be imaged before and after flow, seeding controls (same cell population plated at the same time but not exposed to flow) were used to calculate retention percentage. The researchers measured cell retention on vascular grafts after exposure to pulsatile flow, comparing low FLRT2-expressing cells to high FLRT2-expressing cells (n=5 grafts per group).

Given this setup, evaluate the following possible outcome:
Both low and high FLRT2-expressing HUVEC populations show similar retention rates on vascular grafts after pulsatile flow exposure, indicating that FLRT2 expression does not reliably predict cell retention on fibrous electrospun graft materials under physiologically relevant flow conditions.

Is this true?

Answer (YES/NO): NO